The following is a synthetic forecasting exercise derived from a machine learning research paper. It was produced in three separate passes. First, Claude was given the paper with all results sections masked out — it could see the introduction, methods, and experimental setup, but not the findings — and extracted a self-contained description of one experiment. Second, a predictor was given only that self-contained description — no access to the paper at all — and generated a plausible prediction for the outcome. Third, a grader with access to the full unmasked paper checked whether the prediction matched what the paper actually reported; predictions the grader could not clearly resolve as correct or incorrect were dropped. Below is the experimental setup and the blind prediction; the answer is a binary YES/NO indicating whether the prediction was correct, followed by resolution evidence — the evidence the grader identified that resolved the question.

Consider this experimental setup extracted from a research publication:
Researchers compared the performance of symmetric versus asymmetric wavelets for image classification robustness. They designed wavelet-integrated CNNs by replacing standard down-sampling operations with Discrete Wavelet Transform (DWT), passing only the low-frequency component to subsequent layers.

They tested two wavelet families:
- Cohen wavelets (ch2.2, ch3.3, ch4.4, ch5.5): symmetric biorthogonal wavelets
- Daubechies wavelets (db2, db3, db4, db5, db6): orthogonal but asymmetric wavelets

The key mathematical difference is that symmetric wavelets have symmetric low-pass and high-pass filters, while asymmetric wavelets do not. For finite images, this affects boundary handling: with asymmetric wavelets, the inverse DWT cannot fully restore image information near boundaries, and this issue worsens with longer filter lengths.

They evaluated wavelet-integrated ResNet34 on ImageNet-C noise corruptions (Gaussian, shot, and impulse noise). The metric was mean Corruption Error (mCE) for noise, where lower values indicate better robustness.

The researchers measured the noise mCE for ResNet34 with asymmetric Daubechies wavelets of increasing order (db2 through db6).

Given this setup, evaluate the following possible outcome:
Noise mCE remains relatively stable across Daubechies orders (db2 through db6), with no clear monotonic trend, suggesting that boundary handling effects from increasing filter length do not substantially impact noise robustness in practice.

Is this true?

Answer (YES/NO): NO